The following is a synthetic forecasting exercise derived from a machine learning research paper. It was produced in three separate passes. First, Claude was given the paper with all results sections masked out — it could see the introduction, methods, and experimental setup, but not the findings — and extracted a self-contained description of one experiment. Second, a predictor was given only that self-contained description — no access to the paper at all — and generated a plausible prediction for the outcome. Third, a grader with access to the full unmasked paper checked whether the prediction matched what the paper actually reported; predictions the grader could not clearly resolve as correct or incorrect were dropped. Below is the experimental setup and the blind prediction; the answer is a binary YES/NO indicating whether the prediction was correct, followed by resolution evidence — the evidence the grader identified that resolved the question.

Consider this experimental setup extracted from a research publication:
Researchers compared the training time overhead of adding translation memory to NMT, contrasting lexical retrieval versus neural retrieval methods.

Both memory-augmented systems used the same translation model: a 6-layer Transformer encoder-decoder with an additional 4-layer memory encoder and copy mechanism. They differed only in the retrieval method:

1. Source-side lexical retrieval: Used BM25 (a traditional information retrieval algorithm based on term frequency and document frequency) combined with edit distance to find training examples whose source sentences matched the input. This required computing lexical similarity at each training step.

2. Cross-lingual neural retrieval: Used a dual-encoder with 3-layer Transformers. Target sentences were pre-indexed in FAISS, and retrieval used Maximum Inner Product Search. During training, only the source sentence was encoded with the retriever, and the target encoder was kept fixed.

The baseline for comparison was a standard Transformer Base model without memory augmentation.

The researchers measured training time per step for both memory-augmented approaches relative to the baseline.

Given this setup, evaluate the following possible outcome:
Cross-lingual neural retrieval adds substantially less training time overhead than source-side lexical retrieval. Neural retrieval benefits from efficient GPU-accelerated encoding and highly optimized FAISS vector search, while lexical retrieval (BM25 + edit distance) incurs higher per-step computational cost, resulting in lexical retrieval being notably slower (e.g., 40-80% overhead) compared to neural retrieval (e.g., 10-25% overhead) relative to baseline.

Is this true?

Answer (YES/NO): NO